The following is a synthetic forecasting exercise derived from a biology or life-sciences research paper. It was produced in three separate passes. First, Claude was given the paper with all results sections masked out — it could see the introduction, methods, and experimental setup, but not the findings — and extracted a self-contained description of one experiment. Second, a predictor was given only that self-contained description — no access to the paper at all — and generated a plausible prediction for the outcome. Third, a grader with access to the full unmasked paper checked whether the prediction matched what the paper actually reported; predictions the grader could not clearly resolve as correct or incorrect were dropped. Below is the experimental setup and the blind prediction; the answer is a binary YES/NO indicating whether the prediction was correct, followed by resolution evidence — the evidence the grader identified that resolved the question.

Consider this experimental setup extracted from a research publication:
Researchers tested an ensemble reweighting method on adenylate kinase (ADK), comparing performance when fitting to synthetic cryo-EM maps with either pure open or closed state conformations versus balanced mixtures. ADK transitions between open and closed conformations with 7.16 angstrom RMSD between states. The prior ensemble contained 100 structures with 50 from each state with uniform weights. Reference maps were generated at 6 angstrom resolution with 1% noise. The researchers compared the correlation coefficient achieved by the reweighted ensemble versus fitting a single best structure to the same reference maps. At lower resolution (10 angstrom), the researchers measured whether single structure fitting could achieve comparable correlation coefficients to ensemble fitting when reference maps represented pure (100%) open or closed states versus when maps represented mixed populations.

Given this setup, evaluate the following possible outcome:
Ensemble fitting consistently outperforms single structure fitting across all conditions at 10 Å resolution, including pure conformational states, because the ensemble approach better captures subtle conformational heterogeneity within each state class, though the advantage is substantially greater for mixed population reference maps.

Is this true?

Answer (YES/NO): NO